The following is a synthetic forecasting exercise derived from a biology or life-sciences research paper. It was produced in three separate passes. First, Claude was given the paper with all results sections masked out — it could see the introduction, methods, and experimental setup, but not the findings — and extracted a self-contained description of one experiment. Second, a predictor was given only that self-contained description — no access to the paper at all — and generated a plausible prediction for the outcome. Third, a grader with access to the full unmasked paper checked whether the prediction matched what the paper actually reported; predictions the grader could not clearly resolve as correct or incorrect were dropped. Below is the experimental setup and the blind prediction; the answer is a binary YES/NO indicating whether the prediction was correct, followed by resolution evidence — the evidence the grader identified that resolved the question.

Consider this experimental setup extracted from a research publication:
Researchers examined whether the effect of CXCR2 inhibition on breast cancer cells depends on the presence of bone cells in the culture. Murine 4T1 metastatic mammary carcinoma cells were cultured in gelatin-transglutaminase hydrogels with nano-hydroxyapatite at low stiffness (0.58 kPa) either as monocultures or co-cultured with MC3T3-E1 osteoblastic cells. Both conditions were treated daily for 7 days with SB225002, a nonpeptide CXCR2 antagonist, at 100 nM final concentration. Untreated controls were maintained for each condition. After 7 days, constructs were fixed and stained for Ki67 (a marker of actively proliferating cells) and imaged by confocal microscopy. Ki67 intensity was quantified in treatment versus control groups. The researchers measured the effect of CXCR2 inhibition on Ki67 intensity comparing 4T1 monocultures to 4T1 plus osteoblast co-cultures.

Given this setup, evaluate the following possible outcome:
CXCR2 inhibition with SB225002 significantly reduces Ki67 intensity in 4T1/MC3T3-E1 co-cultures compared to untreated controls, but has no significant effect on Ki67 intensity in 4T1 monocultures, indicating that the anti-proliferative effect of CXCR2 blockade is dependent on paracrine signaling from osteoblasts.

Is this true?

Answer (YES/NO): YES